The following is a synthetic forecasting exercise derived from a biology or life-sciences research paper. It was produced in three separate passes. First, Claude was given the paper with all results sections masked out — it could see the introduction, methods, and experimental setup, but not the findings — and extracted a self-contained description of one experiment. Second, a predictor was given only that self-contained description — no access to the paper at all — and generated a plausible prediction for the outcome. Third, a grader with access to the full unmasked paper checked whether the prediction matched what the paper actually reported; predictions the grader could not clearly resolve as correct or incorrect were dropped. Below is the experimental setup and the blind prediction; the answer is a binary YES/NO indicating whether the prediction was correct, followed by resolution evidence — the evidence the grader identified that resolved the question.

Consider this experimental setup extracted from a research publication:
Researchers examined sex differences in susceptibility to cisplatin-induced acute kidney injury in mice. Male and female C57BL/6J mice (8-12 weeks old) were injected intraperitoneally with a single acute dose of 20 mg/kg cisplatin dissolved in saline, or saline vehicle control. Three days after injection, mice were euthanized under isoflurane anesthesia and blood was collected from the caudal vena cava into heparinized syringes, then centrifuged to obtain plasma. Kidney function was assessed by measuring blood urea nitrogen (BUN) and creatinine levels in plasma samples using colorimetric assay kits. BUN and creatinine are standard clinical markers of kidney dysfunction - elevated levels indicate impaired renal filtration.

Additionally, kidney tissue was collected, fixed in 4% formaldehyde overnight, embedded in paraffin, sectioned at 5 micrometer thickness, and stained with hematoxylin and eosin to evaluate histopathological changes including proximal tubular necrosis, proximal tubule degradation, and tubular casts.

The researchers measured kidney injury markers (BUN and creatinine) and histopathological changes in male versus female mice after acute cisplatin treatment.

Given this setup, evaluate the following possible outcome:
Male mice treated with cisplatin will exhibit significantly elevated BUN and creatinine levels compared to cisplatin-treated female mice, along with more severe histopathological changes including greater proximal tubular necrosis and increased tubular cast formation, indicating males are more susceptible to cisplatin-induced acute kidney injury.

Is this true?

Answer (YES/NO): YES